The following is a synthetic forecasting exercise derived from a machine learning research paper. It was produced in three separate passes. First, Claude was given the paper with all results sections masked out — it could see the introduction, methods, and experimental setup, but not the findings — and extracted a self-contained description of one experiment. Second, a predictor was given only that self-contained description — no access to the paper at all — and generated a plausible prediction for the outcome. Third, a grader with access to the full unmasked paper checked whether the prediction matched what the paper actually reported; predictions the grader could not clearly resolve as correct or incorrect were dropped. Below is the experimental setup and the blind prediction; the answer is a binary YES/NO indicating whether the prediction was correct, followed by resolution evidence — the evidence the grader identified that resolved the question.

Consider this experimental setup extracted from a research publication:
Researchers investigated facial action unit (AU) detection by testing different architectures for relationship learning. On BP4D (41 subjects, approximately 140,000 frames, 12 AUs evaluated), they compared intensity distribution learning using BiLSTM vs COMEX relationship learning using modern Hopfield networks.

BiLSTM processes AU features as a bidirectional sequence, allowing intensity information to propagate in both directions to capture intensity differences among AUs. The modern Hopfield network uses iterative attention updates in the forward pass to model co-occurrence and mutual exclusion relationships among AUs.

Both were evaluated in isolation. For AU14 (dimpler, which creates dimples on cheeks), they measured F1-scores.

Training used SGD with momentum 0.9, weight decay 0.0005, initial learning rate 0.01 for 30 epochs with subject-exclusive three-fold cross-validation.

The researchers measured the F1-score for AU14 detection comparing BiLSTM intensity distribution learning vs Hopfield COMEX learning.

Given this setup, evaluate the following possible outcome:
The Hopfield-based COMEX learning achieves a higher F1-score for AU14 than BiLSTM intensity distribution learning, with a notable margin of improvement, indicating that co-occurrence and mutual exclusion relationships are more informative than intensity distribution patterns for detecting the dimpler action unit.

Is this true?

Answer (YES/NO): YES